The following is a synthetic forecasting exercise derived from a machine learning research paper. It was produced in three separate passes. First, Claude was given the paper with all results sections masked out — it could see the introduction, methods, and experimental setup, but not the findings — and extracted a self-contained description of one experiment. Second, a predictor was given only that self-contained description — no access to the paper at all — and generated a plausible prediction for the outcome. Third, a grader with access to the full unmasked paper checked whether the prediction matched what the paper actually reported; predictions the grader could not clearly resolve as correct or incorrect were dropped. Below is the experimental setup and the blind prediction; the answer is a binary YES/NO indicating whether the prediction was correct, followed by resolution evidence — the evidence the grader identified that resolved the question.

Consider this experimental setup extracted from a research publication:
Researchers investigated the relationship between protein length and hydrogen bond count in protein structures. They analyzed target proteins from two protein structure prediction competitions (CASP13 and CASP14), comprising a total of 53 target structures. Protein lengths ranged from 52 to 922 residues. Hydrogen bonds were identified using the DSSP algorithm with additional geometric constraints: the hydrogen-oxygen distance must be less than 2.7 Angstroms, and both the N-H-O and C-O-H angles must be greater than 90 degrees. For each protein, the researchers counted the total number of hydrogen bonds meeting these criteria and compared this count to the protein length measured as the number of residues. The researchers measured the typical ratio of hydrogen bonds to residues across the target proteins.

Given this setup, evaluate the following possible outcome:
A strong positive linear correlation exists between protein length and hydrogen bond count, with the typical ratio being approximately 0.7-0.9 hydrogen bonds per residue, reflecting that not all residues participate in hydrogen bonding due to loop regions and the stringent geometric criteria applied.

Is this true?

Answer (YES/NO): NO